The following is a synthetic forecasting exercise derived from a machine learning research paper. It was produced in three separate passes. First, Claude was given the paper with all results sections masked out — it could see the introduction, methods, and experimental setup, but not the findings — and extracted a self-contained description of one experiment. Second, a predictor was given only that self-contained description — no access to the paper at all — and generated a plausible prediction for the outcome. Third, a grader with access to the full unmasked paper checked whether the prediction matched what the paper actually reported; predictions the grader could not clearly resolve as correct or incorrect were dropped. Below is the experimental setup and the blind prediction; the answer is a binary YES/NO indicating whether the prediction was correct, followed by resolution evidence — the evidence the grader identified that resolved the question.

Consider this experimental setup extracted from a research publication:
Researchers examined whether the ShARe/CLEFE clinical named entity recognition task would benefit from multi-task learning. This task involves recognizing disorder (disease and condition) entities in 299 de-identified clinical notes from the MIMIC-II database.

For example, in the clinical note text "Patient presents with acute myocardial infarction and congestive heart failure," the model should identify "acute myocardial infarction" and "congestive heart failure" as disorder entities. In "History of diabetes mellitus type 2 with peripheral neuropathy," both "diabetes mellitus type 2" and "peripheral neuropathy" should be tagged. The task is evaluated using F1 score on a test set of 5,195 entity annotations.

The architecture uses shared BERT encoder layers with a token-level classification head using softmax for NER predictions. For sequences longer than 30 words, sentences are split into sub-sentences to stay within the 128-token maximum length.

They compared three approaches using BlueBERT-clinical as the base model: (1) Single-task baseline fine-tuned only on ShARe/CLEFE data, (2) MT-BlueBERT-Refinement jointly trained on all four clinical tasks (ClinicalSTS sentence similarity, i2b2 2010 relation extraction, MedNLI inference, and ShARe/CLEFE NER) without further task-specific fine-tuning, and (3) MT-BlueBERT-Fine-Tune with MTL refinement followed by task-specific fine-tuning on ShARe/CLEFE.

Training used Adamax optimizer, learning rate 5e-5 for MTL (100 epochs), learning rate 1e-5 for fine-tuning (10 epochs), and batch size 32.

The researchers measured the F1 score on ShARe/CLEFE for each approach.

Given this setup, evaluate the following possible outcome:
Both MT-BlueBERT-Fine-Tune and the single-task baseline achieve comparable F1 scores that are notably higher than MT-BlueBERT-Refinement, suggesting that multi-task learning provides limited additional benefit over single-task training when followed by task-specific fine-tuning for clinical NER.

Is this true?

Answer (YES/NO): NO